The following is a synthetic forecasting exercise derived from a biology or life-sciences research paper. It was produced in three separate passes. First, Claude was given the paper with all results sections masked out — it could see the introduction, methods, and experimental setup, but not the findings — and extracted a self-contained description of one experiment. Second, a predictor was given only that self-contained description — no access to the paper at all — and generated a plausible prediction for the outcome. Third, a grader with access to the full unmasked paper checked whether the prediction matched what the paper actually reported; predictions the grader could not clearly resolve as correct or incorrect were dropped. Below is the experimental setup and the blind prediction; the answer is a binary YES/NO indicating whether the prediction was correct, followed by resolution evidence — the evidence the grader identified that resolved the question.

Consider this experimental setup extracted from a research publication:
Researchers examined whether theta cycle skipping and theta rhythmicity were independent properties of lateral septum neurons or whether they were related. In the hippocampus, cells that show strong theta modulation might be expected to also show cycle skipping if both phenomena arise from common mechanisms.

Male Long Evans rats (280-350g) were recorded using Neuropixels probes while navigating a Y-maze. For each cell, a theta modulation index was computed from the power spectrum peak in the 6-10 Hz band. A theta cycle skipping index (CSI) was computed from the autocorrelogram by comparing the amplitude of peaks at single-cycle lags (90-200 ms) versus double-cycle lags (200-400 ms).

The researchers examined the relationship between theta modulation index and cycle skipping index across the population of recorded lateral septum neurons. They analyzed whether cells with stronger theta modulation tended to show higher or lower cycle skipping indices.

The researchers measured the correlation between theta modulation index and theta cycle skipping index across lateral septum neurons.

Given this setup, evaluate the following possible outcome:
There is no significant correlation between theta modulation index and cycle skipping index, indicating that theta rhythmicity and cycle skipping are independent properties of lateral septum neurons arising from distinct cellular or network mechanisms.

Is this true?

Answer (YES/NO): NO